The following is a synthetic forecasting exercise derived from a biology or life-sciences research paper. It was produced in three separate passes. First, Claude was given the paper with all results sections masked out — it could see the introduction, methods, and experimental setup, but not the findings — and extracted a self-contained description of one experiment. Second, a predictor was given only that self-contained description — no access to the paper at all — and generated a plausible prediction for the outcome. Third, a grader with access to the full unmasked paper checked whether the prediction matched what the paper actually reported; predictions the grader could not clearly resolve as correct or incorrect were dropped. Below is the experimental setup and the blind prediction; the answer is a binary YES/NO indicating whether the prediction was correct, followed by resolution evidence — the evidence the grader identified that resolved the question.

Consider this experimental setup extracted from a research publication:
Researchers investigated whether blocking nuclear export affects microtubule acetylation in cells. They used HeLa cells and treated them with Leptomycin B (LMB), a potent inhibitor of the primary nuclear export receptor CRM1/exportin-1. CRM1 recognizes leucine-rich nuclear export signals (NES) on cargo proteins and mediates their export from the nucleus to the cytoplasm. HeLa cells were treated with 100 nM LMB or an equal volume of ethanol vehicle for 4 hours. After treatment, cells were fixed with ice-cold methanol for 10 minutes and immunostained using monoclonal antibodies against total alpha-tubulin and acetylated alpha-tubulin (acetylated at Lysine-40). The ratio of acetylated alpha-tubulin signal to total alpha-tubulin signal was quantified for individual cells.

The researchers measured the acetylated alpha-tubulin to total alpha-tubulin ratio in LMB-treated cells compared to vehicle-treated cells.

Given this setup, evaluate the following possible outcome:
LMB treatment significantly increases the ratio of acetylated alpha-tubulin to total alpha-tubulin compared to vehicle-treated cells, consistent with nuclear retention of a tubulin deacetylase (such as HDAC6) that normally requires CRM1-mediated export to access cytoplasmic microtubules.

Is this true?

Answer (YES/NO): NO